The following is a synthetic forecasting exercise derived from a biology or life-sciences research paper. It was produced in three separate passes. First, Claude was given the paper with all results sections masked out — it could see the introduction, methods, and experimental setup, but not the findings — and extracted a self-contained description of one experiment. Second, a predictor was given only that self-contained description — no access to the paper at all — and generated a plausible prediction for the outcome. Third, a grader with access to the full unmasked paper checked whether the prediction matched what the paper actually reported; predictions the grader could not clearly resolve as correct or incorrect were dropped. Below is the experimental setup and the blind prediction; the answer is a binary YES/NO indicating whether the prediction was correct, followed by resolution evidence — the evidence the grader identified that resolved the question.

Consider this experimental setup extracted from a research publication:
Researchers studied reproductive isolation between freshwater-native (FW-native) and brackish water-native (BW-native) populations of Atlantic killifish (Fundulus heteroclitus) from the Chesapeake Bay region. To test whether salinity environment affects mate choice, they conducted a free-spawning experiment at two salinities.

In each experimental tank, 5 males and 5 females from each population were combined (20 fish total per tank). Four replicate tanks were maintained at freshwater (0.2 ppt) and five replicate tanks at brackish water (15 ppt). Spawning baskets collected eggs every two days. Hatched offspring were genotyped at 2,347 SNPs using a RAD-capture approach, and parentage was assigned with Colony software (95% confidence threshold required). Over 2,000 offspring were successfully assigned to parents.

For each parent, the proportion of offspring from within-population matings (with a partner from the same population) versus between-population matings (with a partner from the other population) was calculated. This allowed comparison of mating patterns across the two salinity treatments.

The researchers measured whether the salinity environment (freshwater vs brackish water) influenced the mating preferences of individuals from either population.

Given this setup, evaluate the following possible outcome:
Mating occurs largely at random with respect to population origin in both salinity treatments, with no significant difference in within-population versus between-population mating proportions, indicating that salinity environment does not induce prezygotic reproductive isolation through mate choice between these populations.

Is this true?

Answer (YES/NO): YES